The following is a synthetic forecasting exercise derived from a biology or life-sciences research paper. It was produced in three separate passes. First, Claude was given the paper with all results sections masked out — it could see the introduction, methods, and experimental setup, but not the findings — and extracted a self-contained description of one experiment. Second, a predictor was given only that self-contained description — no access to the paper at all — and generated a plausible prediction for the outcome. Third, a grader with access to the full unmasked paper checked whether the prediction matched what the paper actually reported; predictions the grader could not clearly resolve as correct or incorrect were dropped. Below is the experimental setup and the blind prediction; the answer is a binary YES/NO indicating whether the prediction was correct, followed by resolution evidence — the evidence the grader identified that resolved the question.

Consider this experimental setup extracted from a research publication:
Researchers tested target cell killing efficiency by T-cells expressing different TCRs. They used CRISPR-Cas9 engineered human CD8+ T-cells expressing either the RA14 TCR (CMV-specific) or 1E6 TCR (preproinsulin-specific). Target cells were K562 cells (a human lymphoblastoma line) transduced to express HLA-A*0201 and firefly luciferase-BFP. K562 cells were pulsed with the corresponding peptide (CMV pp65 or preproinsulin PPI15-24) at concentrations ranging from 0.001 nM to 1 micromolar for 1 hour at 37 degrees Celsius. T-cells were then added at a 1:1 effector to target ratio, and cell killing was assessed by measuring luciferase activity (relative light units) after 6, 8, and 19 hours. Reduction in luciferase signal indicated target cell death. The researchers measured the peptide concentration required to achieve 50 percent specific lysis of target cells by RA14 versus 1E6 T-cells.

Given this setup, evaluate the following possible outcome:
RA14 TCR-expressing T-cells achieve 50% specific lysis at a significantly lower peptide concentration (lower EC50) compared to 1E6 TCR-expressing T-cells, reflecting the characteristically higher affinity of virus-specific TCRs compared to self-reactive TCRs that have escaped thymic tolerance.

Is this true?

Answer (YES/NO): YES